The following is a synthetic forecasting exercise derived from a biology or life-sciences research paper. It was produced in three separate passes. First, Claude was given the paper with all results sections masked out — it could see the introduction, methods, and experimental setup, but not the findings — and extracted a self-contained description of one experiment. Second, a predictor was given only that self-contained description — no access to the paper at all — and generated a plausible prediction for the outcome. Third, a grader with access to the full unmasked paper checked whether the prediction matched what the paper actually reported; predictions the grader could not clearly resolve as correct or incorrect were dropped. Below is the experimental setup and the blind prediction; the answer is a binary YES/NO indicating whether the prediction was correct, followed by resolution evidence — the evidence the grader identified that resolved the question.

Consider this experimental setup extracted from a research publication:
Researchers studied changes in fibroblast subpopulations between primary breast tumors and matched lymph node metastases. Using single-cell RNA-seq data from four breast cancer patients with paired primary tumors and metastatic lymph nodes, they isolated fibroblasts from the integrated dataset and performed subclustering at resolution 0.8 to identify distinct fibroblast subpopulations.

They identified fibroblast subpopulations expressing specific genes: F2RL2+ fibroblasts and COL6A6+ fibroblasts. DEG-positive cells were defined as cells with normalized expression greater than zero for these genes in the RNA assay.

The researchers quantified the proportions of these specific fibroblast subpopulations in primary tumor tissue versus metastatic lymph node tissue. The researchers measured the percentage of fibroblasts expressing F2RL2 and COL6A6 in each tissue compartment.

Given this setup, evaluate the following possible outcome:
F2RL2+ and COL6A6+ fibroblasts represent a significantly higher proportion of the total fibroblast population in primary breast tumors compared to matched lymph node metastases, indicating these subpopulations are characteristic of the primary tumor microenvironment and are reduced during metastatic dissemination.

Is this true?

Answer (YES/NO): YES